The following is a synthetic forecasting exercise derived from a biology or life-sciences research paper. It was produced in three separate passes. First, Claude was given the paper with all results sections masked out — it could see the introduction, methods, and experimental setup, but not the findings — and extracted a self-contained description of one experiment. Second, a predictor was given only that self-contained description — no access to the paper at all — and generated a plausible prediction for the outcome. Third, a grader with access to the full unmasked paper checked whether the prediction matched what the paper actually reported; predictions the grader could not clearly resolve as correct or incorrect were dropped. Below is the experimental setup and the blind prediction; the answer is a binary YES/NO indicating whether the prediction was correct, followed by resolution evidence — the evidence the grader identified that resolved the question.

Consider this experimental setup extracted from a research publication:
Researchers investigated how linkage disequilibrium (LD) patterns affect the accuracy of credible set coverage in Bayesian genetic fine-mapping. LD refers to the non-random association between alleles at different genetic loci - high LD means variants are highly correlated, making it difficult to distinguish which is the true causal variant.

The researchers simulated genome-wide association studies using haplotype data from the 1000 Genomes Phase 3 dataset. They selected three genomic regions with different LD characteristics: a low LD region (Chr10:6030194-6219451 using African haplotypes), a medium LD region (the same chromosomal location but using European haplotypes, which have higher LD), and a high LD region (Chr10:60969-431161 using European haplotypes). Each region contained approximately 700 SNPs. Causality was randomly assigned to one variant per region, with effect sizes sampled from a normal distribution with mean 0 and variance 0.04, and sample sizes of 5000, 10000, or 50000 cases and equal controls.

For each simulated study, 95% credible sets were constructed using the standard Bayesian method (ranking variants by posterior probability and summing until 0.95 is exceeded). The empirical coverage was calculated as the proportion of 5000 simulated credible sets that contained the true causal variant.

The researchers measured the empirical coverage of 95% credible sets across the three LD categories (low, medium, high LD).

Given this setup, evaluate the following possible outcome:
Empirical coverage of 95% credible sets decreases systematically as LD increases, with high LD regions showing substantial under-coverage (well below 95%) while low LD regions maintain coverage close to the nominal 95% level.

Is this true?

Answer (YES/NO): NO